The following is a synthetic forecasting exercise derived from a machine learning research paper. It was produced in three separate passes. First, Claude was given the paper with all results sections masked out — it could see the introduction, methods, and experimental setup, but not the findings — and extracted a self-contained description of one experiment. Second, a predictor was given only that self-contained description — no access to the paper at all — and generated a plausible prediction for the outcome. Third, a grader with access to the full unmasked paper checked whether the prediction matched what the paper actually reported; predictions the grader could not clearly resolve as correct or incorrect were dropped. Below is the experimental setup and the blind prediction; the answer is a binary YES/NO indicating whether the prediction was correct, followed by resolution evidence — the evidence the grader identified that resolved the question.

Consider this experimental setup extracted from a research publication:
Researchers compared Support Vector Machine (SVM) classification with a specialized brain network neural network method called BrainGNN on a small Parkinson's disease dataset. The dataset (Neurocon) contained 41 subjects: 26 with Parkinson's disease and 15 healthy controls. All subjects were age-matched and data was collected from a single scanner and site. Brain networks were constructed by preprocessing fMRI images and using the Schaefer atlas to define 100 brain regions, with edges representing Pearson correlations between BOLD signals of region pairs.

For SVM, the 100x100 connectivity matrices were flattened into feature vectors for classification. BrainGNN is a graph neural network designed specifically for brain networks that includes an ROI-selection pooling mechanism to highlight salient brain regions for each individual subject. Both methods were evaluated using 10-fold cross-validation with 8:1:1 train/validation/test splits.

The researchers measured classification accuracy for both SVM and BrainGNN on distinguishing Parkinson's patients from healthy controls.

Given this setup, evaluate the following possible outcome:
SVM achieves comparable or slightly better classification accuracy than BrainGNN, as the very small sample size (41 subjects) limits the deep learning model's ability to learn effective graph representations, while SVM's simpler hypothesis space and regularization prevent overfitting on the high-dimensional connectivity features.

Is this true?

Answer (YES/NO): NO